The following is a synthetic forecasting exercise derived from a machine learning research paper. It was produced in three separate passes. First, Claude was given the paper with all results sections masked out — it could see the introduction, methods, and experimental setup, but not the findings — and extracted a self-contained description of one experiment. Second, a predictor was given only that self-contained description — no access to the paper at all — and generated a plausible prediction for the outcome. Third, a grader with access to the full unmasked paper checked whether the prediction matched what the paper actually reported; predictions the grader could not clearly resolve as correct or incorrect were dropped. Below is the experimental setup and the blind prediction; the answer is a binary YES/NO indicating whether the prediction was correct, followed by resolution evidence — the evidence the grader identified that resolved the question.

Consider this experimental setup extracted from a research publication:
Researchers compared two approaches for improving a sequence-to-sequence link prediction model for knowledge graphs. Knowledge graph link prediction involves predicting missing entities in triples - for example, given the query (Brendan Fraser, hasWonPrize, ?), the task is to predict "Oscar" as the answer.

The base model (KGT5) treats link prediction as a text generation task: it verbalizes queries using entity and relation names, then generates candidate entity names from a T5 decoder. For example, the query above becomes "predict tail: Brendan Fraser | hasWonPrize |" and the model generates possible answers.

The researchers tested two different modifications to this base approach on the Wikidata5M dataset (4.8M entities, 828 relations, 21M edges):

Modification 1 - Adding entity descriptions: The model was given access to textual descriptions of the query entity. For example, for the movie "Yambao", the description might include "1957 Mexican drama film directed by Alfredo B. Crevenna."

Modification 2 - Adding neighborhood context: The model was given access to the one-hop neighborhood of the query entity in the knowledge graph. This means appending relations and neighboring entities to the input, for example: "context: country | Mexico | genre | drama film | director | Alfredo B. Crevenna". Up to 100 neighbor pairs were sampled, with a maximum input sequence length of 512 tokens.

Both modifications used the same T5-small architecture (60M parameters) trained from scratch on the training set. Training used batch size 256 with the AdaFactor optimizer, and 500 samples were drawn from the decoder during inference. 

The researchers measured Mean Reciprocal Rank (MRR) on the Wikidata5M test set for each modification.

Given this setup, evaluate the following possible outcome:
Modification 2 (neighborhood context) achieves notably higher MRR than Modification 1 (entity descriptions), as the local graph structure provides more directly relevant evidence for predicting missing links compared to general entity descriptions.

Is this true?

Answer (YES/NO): NO